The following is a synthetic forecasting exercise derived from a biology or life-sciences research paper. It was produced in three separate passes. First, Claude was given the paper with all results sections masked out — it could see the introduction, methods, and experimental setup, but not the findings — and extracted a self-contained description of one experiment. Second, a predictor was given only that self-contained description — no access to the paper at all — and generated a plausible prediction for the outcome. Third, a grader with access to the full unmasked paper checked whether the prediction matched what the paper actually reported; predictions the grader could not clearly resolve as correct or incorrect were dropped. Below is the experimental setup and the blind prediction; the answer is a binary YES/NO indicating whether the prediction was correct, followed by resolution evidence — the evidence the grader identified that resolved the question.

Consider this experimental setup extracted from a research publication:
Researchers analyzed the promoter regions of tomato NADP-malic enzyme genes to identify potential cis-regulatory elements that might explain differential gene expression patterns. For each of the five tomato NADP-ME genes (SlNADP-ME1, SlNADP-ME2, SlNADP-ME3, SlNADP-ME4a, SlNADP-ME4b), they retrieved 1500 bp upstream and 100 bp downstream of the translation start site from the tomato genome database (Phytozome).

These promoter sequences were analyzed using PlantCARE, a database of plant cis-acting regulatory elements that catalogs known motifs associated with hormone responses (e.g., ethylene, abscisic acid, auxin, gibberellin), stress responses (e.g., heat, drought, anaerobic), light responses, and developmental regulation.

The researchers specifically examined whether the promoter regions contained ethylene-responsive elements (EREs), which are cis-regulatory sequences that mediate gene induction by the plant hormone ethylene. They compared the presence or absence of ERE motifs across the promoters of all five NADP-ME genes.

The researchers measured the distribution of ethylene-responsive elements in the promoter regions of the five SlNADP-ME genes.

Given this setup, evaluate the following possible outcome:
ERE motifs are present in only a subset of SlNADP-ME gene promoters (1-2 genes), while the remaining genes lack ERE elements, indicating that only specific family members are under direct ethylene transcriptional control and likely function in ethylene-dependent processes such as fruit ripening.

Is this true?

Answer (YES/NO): YES